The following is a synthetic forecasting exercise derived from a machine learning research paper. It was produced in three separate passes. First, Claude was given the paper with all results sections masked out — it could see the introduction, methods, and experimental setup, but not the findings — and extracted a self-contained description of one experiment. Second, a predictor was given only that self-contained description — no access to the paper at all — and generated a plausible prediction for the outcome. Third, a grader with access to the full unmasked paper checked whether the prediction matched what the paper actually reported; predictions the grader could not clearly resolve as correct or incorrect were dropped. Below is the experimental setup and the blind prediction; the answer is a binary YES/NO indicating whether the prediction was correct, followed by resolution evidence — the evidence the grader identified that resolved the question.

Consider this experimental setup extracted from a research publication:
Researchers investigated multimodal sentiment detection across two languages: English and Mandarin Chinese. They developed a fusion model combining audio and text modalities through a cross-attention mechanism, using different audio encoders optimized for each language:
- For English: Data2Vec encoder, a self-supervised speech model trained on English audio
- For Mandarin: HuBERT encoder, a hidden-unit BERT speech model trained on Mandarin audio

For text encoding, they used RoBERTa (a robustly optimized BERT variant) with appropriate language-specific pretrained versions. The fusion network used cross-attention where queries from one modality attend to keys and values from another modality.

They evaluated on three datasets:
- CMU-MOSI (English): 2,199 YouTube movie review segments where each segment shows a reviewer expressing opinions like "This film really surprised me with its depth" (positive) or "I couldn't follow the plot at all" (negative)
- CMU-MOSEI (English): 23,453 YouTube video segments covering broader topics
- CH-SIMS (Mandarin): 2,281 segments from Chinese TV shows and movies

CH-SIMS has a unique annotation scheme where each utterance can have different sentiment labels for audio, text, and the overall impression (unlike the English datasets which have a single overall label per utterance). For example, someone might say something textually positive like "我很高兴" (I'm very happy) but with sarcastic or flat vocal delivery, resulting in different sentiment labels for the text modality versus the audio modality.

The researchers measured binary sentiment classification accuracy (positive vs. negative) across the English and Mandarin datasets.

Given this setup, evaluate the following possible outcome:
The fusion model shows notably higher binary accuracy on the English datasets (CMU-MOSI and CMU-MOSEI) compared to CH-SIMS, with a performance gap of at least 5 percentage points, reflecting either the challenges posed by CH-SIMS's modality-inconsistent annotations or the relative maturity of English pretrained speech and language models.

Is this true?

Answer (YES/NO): NO